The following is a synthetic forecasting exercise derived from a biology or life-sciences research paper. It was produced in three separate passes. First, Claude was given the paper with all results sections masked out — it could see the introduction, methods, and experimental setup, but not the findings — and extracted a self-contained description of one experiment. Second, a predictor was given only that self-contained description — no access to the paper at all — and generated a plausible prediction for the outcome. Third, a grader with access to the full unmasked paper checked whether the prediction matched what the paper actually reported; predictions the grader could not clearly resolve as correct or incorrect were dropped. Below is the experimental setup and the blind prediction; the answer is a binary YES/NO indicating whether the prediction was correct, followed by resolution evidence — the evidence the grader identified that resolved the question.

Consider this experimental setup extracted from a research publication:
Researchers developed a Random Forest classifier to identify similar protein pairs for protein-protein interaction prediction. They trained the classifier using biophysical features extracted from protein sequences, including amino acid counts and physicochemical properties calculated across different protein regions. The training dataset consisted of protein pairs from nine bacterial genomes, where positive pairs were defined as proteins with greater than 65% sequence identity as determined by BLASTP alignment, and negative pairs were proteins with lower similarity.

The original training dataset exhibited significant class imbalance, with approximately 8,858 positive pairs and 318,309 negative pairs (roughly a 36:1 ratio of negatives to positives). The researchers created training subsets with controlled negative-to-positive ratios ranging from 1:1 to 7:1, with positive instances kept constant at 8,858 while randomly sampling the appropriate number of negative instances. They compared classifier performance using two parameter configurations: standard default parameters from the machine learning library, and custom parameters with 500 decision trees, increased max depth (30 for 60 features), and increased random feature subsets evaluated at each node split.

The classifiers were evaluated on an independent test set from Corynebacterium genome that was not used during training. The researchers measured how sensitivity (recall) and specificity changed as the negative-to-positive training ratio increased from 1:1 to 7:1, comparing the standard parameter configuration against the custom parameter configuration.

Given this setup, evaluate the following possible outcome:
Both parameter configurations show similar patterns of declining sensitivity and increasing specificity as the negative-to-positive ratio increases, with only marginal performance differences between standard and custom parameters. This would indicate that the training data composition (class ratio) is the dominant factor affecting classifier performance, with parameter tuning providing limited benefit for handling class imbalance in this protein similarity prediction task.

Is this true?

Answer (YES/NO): NO